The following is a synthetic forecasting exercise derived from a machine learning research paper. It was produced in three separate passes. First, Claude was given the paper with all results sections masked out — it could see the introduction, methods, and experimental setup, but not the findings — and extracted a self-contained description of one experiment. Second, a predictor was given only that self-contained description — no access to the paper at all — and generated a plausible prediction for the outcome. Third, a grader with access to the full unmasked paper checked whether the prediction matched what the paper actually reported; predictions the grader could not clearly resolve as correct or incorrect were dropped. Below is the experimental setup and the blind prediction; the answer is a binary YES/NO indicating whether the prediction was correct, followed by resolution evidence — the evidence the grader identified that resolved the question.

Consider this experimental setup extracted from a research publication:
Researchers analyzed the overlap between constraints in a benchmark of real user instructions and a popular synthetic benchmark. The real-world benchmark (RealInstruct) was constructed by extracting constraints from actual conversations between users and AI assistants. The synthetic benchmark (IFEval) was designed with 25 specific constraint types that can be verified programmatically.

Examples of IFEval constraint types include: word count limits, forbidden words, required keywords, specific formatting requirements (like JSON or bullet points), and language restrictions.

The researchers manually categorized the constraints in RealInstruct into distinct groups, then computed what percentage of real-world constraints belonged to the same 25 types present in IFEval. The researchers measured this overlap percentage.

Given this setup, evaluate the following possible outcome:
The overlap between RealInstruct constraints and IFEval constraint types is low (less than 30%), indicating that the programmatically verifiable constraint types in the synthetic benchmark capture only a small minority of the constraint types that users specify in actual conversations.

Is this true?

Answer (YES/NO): YES